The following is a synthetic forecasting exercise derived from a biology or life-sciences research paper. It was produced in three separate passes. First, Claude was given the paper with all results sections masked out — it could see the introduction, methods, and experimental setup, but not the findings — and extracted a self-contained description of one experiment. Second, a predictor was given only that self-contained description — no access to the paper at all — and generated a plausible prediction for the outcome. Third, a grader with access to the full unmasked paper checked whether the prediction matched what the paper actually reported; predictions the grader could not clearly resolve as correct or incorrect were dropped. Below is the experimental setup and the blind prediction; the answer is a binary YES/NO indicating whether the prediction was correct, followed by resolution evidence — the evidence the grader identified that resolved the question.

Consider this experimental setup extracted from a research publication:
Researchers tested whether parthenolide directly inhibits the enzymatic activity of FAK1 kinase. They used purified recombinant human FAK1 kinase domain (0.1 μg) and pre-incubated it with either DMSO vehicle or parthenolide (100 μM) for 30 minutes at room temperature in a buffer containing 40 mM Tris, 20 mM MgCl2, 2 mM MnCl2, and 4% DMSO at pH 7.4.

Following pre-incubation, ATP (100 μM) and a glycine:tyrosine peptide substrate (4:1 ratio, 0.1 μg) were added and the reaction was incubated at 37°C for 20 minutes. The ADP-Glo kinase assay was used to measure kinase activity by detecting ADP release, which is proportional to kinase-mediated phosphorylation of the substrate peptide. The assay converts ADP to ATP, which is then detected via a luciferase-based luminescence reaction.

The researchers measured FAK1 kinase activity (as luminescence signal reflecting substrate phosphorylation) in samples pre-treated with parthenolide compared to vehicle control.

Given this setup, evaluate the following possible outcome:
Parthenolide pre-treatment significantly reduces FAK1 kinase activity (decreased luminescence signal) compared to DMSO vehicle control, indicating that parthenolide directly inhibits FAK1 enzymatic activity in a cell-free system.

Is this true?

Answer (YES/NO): YES